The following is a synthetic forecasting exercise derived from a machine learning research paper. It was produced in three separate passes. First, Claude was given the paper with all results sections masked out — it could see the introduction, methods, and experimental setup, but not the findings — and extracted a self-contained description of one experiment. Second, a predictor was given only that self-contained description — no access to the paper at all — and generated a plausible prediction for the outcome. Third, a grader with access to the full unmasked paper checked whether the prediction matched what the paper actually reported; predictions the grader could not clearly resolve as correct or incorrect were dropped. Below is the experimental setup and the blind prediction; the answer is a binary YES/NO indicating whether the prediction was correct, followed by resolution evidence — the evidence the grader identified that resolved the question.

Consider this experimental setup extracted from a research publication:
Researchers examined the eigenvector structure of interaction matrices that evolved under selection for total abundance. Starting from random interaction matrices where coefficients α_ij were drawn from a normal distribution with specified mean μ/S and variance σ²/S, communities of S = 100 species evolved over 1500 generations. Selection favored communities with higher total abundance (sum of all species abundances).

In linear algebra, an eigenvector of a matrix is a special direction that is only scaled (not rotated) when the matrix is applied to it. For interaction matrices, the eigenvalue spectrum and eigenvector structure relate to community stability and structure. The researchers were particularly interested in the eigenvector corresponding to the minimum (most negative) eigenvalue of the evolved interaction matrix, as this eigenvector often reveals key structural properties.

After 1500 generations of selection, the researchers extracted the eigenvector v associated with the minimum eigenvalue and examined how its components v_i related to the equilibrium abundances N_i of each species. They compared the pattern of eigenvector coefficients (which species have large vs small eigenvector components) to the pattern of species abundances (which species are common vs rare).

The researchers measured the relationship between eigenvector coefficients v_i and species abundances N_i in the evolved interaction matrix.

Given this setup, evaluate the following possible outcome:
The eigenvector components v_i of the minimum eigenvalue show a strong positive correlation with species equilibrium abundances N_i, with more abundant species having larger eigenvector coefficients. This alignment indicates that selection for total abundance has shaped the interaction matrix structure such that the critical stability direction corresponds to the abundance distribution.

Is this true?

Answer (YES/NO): YES